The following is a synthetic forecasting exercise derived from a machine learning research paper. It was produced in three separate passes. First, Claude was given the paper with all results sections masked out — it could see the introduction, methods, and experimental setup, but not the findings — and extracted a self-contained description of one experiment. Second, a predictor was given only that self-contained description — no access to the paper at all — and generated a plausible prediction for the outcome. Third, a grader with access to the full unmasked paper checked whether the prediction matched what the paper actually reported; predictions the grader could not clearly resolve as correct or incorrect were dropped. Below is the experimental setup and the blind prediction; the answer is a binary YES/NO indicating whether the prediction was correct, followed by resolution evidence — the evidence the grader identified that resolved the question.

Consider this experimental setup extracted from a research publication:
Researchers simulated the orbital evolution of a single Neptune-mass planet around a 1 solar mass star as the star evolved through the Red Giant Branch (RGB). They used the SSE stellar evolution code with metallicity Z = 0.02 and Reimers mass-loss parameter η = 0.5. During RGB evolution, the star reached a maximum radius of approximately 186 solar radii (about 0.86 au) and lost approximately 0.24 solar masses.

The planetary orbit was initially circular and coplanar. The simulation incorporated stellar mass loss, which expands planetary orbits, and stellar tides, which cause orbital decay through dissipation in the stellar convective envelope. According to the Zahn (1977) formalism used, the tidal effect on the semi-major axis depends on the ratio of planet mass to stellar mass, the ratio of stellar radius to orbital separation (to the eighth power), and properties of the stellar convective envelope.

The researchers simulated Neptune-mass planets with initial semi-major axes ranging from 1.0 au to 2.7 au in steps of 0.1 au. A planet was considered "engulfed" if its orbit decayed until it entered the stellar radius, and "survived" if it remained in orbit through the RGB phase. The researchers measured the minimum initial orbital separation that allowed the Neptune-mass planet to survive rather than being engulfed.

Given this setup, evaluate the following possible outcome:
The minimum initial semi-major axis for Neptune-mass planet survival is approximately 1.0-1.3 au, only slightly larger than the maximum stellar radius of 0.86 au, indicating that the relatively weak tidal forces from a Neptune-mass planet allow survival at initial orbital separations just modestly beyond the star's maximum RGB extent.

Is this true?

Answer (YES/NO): NO